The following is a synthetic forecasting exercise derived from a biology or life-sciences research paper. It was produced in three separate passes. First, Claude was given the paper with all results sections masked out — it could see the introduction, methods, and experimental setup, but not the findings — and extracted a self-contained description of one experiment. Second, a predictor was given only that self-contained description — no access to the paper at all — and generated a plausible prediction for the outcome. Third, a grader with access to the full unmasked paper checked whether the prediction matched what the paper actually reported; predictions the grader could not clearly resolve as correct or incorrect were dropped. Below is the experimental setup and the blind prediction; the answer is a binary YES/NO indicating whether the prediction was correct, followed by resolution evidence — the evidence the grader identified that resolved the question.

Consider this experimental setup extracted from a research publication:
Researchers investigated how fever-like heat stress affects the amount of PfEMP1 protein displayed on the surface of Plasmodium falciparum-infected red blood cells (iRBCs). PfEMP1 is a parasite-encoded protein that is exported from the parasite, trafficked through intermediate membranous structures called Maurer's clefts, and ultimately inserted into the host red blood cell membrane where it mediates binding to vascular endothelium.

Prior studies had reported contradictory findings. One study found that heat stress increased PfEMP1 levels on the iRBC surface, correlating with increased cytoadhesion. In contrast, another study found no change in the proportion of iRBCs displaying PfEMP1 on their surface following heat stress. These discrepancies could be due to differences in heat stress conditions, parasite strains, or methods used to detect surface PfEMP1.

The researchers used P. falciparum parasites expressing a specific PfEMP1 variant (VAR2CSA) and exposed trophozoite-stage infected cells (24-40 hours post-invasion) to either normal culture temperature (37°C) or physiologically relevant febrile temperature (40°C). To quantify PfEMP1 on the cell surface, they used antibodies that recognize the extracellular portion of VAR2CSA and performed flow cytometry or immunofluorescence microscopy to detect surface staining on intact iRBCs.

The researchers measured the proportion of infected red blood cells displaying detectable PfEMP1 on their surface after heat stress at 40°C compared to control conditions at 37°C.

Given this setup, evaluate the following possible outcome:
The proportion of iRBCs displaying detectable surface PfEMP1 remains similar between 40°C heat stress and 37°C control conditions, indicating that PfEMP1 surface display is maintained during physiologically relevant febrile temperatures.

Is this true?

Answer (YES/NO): NO